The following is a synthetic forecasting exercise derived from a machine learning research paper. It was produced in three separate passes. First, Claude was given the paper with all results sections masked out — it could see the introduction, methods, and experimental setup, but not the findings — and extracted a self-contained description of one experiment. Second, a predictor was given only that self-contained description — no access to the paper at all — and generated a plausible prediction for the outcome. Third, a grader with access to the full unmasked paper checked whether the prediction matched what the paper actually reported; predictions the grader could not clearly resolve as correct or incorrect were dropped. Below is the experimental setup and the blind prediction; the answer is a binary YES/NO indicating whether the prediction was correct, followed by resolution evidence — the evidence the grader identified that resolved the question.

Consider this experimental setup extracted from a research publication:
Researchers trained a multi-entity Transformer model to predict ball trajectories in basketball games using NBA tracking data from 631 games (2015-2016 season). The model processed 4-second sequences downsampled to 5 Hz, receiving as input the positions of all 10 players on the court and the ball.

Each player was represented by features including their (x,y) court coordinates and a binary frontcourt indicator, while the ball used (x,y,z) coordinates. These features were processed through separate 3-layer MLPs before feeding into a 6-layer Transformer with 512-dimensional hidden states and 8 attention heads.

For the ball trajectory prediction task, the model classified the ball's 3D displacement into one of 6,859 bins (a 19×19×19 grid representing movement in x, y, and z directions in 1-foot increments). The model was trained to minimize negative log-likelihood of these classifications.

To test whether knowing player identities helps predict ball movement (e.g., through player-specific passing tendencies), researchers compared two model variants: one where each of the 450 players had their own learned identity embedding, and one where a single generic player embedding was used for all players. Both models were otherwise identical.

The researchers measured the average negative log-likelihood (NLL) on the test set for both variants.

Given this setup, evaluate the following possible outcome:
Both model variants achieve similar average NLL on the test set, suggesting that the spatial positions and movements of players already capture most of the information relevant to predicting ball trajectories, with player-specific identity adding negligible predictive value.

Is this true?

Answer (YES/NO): NO